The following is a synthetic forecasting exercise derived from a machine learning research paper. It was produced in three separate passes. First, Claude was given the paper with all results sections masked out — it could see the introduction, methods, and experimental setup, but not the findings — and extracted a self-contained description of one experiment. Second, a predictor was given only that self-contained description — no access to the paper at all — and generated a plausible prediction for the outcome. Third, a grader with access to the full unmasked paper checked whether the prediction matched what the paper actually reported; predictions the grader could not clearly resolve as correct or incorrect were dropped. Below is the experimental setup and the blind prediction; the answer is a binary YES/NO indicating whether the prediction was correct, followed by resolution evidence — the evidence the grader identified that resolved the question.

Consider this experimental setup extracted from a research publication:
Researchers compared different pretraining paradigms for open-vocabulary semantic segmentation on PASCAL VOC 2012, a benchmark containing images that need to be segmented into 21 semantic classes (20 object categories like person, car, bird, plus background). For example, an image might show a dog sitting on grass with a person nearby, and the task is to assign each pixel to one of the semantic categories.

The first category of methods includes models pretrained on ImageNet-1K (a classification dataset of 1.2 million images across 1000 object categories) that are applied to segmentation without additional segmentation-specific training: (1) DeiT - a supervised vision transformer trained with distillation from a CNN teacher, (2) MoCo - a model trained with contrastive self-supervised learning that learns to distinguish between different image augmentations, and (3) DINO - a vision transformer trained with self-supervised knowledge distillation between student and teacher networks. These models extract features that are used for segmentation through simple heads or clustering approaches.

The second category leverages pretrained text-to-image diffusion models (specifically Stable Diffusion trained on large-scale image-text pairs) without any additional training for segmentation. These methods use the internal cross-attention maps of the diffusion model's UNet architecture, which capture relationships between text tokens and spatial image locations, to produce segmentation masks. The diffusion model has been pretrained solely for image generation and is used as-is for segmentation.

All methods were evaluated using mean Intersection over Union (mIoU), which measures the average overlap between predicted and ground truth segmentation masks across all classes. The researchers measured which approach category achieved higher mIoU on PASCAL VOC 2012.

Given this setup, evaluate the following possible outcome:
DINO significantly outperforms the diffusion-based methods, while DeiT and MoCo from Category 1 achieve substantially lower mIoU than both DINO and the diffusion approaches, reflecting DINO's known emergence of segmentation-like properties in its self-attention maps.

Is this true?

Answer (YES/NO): NO